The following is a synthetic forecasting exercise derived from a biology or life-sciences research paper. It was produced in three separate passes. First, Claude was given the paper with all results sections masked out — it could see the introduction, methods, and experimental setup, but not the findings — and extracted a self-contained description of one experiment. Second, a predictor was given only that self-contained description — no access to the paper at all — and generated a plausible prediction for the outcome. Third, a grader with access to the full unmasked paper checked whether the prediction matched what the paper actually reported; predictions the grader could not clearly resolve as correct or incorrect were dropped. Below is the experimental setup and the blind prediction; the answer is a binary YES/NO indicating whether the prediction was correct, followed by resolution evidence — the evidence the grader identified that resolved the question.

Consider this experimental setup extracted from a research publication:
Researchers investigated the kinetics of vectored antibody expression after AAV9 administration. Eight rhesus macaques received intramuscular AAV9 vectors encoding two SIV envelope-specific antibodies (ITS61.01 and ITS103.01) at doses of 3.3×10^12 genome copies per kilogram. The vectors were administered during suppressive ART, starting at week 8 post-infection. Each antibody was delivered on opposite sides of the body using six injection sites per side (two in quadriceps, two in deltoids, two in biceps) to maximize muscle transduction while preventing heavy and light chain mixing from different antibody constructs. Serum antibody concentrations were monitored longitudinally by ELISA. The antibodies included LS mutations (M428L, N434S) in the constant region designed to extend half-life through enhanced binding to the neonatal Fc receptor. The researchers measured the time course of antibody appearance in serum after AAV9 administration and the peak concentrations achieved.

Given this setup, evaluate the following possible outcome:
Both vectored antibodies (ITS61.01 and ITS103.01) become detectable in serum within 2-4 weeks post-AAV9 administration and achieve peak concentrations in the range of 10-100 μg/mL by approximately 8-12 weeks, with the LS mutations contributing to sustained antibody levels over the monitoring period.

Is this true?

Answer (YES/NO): NO